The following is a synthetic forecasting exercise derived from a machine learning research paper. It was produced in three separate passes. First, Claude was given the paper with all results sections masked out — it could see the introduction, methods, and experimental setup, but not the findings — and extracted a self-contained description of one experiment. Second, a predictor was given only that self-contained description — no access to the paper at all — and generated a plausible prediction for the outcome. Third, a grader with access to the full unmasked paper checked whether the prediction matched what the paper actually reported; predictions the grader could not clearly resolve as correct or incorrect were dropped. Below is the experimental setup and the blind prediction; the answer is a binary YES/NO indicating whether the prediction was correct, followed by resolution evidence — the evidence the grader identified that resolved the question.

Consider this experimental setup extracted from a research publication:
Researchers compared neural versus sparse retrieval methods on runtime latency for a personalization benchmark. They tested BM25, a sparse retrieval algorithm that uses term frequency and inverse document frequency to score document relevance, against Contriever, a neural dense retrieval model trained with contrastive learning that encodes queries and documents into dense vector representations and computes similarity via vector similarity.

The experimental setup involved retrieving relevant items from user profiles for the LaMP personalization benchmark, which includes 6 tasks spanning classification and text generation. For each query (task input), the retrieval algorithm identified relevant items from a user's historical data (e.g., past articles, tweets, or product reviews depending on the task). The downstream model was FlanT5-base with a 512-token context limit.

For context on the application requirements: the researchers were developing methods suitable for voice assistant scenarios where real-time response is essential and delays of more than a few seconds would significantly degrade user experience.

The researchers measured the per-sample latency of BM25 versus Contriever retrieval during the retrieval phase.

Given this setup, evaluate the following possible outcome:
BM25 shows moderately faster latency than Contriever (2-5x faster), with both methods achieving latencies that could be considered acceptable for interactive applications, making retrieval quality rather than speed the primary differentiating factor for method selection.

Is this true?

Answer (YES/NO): NO